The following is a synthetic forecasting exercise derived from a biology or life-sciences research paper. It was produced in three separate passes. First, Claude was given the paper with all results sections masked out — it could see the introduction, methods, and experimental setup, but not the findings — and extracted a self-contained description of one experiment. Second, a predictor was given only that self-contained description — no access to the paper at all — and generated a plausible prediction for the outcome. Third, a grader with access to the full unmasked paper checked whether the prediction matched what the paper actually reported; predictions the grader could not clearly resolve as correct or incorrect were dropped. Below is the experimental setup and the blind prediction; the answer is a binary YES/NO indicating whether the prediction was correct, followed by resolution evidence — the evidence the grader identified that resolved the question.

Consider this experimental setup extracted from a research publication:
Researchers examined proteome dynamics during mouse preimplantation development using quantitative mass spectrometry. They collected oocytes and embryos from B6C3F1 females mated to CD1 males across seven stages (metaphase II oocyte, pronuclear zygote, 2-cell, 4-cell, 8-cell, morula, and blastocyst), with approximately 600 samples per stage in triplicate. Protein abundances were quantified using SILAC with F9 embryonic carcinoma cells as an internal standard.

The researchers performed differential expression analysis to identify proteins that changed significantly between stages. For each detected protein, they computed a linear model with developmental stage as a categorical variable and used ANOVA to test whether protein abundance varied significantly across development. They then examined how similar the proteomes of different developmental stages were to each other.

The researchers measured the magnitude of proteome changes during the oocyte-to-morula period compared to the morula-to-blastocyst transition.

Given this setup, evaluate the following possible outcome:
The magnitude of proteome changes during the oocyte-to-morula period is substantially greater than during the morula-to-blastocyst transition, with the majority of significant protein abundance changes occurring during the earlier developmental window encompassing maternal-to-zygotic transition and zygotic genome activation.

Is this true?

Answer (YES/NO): NO